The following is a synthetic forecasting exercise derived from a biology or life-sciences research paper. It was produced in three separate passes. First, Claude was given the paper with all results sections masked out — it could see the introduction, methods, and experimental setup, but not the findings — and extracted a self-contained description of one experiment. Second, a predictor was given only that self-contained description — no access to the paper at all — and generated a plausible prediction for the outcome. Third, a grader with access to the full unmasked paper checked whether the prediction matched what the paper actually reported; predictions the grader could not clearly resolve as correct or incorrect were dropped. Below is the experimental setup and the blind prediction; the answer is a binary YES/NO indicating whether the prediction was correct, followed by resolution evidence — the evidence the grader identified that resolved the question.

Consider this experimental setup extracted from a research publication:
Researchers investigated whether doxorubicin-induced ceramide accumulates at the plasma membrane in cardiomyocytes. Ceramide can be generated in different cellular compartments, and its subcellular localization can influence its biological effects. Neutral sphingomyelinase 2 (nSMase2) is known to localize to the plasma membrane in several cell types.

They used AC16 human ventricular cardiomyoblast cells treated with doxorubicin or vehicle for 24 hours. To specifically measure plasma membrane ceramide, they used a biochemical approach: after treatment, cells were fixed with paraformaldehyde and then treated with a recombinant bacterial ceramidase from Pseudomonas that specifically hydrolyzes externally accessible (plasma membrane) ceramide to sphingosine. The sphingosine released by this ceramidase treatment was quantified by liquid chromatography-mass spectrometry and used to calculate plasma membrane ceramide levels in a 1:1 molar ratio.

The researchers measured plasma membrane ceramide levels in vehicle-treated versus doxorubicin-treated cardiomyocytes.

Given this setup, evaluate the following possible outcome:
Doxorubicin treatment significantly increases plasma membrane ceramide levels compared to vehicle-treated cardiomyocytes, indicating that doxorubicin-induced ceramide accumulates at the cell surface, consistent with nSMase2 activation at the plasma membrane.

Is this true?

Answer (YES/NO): YES